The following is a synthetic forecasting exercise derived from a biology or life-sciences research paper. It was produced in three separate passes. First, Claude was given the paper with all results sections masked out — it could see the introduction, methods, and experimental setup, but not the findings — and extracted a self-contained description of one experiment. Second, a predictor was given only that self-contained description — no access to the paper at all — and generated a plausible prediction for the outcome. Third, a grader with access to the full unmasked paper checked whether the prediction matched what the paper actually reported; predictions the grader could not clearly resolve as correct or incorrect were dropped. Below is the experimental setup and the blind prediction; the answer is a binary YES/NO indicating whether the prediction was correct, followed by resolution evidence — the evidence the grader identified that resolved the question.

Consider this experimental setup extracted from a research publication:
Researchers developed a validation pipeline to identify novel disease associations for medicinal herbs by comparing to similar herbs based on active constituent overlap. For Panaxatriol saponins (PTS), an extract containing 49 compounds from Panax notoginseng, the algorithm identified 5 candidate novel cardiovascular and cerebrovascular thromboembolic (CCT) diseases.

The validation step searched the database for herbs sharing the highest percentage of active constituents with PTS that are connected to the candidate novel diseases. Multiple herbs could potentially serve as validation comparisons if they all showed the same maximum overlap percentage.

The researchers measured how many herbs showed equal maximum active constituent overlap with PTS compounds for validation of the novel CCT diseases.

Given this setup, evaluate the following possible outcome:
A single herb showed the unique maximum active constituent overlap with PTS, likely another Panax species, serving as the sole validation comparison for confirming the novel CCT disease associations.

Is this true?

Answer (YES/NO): NO